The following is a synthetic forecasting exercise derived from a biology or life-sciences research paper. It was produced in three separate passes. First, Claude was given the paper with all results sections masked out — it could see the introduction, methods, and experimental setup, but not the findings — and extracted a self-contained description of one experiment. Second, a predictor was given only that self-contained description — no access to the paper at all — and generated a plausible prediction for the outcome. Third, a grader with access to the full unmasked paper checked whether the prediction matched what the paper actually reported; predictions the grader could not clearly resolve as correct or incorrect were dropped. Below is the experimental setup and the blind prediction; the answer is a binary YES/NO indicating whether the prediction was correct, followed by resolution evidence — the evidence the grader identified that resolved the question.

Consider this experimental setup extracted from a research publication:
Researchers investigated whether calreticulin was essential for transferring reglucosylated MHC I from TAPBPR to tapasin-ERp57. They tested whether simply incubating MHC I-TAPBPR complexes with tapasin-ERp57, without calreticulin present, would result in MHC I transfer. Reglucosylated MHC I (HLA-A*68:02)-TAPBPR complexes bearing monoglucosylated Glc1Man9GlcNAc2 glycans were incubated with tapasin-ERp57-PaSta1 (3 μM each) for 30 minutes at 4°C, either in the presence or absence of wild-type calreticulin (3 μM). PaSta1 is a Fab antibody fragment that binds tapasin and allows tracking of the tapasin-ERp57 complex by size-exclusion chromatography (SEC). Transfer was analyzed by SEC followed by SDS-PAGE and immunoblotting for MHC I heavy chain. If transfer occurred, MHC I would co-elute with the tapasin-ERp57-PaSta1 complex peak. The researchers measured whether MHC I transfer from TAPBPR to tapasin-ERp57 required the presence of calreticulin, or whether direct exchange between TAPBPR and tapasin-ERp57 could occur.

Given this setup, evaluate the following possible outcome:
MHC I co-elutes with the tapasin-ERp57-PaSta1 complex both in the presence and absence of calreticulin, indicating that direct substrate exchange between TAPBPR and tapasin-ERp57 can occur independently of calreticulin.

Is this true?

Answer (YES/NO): NO